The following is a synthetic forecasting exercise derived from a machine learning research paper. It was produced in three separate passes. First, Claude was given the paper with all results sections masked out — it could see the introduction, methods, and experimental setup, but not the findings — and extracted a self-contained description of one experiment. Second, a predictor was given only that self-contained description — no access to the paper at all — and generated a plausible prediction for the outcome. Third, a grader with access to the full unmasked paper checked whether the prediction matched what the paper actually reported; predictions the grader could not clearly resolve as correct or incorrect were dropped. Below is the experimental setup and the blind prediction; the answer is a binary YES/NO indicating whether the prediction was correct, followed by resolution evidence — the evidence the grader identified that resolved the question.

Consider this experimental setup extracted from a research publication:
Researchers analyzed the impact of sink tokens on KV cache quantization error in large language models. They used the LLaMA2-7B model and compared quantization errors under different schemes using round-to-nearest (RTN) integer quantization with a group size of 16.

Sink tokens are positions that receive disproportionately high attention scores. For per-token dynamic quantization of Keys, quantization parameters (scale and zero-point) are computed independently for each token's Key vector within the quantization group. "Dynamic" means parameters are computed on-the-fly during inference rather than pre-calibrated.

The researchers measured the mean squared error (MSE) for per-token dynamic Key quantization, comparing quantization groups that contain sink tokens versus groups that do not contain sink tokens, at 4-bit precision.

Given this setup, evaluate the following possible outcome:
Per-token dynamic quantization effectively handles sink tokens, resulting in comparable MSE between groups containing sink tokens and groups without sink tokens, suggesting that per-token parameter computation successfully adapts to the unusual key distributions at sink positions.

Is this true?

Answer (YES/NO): NO